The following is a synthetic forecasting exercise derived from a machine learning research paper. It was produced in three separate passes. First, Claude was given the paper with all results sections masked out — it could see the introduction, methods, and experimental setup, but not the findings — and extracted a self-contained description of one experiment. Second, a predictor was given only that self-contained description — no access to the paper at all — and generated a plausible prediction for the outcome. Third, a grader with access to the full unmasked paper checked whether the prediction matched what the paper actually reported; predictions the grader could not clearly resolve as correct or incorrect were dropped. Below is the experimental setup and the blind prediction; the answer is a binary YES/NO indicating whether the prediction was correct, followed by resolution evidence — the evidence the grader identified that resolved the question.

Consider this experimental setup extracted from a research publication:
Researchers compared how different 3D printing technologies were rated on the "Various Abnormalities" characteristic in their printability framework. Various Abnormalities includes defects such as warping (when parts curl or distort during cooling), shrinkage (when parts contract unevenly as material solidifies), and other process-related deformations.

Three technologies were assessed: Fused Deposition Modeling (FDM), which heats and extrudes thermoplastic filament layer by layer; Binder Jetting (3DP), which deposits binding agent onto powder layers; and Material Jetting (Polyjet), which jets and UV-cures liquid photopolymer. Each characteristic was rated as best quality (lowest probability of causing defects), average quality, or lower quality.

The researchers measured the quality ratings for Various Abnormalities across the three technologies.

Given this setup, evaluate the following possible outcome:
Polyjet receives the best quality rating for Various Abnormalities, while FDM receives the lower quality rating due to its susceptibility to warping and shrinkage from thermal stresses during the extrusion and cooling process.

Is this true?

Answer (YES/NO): YES